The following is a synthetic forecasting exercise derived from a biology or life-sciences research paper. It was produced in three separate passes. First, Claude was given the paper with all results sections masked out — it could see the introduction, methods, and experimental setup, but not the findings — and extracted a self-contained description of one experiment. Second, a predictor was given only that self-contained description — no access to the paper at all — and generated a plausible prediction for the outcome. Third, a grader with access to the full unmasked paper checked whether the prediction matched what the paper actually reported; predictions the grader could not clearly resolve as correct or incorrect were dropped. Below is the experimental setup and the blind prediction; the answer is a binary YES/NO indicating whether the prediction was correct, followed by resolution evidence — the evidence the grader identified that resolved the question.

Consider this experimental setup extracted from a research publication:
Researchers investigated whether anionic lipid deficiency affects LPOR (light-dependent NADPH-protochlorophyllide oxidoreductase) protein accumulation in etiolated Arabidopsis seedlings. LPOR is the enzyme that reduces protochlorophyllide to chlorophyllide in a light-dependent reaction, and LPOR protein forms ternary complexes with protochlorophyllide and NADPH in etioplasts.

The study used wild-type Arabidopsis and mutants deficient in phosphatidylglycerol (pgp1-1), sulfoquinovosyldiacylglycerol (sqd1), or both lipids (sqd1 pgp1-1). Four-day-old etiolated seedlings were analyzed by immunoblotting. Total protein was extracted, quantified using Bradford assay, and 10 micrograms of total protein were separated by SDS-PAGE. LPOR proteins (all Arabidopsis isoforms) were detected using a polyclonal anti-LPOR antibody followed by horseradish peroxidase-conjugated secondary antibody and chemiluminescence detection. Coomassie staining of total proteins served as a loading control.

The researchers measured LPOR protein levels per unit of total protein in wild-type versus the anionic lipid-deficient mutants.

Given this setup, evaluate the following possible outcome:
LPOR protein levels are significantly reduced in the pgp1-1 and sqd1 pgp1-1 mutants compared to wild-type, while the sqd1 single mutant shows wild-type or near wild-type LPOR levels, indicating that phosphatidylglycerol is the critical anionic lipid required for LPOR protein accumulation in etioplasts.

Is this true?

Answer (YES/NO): NO